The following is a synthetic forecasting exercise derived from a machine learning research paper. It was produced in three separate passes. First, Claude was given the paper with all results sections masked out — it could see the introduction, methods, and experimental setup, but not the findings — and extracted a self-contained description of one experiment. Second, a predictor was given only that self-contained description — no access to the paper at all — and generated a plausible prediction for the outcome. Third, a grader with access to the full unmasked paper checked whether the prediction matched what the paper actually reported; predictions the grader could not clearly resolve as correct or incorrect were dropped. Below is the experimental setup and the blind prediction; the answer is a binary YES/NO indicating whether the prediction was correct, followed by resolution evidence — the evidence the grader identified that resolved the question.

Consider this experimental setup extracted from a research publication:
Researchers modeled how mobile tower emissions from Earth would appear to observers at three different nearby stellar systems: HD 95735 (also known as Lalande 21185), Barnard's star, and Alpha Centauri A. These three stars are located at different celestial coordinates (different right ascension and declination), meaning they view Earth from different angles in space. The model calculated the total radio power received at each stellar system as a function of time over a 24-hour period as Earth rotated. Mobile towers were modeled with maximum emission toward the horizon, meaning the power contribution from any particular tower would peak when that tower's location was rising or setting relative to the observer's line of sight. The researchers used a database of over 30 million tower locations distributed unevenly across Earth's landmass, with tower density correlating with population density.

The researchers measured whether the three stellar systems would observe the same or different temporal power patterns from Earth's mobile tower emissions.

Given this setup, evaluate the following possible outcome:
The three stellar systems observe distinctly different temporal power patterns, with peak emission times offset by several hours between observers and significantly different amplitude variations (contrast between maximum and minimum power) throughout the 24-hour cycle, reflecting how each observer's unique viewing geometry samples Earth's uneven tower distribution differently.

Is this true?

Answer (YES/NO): YES